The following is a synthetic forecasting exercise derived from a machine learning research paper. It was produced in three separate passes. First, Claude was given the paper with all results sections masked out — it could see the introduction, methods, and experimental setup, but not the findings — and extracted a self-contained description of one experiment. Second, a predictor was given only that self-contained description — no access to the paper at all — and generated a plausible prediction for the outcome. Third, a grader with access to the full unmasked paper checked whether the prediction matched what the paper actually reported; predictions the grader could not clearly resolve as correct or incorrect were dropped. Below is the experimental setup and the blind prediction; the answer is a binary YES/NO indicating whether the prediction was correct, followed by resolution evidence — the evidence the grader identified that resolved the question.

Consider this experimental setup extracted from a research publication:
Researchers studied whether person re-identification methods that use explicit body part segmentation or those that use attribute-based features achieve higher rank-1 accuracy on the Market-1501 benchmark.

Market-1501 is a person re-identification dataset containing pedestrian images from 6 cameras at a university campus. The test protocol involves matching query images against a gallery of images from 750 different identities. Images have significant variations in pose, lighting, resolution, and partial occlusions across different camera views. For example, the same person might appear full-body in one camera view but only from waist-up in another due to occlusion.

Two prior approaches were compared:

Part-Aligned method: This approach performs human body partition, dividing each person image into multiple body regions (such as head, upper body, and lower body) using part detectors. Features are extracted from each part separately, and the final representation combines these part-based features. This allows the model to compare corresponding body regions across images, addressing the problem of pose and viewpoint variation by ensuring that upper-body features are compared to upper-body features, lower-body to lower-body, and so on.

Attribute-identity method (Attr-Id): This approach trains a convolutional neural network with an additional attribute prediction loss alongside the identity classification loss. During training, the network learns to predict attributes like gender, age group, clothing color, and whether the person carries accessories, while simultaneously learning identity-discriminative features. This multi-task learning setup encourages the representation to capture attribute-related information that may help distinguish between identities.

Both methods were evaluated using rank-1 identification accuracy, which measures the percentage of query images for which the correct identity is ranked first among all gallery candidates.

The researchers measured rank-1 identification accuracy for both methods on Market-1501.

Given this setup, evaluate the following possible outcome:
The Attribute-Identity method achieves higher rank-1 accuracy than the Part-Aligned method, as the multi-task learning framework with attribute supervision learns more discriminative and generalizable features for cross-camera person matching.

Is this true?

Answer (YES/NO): YES